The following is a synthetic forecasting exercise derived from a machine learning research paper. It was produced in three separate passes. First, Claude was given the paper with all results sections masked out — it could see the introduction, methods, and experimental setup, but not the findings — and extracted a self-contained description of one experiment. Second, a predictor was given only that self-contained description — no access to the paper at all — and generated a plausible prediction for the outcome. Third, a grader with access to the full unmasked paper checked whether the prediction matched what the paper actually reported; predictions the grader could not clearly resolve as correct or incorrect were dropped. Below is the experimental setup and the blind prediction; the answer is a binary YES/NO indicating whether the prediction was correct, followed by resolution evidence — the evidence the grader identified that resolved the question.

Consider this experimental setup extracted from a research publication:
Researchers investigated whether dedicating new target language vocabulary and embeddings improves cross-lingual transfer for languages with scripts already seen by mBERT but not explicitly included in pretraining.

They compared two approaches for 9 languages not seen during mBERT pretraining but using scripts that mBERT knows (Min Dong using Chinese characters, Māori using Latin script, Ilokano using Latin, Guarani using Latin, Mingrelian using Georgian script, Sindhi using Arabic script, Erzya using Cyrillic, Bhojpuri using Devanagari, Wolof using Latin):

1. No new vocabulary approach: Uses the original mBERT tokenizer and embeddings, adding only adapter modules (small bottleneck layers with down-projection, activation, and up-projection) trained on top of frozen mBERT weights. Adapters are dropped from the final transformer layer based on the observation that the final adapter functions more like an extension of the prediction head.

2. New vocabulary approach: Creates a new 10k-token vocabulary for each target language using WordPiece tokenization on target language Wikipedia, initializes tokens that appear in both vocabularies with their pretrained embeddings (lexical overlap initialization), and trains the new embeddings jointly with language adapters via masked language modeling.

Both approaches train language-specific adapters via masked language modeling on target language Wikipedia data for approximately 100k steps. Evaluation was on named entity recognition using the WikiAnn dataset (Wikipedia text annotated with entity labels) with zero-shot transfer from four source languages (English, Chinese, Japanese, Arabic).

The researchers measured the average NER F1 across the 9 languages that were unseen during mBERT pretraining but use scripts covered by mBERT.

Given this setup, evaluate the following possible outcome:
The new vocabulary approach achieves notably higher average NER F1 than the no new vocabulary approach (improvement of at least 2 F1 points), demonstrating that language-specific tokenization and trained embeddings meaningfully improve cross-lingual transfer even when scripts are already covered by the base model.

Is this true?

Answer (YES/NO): NO